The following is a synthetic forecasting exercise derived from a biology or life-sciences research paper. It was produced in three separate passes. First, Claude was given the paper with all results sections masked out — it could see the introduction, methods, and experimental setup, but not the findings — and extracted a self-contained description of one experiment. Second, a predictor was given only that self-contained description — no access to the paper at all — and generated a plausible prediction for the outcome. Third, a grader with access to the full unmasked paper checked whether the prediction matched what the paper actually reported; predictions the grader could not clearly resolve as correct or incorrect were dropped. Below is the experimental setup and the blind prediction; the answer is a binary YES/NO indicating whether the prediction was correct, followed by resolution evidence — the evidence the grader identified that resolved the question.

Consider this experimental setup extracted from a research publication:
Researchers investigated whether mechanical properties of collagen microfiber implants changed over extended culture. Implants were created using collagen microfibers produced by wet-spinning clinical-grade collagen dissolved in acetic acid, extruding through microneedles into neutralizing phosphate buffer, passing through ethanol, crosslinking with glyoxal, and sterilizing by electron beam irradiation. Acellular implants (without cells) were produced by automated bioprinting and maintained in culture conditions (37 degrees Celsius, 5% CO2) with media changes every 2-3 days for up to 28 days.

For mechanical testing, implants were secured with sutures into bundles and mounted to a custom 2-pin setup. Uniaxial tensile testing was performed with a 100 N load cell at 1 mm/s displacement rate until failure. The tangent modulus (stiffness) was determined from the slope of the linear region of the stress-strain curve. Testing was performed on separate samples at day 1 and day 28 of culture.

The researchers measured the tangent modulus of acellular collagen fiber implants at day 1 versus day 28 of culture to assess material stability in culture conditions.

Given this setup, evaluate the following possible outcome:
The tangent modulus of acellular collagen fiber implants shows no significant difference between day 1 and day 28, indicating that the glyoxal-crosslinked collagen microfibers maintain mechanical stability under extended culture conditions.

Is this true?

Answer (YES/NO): YES